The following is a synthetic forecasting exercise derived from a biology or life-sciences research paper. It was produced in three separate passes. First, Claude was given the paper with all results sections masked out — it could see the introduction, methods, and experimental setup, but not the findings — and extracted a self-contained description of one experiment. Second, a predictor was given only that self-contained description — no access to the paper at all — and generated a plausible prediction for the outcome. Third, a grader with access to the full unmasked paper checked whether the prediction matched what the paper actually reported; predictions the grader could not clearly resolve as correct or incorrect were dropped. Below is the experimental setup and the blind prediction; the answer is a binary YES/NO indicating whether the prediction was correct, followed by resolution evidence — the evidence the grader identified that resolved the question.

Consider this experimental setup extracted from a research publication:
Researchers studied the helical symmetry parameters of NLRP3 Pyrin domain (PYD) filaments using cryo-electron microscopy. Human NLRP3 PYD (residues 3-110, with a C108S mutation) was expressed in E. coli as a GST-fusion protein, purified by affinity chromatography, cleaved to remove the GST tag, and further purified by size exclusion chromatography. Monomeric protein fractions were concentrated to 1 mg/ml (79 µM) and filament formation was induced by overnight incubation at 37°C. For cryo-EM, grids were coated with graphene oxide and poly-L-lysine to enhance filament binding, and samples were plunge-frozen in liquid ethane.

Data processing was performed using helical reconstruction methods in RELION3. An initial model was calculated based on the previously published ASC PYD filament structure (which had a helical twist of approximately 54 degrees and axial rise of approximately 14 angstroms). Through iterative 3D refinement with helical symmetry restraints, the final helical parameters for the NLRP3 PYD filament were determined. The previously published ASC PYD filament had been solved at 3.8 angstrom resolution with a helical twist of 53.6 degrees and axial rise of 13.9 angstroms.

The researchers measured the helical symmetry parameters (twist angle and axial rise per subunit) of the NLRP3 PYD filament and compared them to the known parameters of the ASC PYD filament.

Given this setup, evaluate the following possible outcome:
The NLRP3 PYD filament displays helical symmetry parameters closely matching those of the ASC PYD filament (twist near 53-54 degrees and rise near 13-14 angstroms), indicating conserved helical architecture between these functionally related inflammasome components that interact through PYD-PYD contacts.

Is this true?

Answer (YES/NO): YES